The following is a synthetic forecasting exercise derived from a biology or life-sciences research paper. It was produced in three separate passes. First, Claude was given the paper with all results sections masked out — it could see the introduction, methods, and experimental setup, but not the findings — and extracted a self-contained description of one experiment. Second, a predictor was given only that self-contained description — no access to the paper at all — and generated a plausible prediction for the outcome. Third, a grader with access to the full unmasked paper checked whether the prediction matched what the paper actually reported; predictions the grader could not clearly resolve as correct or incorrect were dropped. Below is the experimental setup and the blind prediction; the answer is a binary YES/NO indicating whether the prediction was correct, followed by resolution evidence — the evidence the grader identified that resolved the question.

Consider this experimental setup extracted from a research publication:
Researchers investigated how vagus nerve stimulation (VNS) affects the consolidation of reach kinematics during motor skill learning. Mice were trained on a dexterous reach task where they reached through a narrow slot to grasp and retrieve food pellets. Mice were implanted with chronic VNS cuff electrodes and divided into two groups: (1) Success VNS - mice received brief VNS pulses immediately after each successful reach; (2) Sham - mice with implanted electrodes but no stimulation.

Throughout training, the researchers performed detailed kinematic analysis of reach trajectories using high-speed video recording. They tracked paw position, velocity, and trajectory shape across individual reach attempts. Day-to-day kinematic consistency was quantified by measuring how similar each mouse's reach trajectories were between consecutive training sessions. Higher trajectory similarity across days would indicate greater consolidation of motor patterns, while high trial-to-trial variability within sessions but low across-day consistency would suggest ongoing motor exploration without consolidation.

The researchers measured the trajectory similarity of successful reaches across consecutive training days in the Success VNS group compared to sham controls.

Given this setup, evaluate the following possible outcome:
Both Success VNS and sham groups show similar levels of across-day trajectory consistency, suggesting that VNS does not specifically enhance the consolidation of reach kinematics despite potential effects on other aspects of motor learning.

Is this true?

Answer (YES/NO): NO